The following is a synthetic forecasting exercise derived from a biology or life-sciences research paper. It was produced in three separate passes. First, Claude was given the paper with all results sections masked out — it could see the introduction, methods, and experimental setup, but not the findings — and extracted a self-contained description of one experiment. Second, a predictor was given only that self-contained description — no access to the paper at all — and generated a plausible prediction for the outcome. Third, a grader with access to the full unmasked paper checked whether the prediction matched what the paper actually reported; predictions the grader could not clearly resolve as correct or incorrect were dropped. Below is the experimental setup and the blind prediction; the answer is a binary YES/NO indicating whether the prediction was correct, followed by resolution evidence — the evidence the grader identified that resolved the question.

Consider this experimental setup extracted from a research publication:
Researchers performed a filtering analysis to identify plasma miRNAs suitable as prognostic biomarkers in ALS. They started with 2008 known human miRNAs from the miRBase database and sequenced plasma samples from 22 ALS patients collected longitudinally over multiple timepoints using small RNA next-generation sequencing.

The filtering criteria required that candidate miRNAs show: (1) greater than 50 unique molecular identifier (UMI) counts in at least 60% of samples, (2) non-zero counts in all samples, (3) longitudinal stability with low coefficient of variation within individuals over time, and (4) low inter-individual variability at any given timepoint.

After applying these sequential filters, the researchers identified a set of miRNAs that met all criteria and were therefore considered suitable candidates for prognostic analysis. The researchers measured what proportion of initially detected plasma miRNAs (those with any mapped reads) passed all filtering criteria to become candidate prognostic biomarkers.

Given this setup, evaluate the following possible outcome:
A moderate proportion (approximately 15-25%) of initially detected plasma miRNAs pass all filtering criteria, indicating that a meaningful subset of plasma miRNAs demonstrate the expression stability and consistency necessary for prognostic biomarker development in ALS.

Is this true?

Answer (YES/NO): NO